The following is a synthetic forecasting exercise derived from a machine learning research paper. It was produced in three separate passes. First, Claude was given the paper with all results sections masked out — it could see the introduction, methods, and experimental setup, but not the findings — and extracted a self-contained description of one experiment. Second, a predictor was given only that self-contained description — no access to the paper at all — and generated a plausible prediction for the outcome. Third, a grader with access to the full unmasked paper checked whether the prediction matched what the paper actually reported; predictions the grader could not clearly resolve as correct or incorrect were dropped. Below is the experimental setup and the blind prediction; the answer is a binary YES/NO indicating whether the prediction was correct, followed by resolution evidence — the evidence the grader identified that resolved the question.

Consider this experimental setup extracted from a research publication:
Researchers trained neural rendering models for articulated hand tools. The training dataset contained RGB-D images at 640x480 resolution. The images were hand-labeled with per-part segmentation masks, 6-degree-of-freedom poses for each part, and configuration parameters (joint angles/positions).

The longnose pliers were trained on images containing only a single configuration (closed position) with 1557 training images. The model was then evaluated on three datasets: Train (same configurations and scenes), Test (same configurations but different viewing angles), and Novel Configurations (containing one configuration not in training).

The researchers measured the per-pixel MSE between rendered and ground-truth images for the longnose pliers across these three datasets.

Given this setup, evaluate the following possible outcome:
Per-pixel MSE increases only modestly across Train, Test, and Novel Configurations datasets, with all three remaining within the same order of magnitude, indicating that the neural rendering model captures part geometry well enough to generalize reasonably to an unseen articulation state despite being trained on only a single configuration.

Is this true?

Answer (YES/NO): YES